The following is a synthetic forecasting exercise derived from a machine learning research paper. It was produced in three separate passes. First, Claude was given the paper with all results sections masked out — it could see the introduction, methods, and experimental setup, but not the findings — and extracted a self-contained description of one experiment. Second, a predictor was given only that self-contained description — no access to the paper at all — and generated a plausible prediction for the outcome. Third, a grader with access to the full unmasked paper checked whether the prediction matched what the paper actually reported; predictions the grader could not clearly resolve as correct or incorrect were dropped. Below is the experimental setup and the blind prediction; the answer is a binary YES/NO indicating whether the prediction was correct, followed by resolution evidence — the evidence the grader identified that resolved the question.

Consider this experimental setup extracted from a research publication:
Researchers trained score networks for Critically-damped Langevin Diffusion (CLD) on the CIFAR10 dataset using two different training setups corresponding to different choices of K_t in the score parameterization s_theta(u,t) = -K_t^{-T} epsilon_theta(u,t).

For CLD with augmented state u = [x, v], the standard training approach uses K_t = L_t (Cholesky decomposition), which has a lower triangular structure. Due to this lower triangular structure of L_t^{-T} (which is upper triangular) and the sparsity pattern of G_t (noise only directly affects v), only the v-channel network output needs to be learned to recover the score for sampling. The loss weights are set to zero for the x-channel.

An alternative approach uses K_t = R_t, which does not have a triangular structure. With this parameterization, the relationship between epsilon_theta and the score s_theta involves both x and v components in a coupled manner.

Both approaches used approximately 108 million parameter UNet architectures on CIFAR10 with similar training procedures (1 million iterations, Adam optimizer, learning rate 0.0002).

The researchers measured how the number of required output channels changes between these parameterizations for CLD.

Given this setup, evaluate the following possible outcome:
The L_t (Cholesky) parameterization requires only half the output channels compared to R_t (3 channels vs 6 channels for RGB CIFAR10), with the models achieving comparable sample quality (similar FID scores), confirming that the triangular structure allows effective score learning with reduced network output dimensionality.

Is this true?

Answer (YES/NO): NO